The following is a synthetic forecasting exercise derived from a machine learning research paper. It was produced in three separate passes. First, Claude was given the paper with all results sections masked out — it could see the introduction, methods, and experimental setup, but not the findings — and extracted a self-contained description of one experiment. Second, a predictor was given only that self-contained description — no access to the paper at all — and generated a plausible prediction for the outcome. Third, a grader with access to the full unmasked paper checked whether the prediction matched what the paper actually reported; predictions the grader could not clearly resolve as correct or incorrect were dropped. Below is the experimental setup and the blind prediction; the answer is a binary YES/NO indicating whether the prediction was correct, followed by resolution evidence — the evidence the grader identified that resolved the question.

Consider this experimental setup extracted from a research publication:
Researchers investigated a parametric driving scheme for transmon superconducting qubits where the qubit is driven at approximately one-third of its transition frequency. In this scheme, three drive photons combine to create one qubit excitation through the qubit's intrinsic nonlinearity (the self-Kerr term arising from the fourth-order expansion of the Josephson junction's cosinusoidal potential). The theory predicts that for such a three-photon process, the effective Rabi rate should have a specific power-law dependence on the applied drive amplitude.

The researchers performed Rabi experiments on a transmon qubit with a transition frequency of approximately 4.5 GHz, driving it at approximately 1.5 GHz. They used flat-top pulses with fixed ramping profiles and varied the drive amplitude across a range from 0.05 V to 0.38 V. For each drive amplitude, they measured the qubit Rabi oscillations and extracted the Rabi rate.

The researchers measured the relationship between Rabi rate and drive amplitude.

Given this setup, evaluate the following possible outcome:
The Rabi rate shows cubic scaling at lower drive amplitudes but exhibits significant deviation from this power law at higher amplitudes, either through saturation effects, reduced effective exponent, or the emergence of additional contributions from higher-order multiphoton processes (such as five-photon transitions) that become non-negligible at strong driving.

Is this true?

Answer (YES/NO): NO